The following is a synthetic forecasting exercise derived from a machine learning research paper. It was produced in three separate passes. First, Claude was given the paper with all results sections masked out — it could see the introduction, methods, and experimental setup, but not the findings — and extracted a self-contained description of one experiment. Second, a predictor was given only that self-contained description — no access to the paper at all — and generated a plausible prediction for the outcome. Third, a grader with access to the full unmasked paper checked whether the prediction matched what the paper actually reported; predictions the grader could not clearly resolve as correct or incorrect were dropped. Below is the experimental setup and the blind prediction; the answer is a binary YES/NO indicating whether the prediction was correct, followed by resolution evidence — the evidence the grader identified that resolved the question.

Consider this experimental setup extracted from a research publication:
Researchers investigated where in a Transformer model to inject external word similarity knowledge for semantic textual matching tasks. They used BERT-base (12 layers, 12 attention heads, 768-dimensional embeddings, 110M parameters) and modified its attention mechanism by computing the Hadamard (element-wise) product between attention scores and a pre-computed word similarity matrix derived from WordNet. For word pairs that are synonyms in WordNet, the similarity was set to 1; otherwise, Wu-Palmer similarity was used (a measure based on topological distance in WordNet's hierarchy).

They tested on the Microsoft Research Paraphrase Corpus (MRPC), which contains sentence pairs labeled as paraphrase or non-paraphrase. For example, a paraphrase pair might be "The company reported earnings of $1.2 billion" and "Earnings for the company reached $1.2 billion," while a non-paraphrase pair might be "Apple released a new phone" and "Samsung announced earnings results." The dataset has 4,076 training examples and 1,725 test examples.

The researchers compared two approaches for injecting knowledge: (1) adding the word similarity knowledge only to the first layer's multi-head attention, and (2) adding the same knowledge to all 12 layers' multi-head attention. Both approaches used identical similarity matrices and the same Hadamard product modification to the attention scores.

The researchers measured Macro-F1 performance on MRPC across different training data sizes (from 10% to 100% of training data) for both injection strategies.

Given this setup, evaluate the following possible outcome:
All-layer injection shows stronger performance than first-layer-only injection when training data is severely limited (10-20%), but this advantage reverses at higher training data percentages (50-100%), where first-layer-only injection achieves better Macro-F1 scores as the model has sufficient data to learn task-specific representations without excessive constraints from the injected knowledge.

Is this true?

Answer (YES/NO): NO